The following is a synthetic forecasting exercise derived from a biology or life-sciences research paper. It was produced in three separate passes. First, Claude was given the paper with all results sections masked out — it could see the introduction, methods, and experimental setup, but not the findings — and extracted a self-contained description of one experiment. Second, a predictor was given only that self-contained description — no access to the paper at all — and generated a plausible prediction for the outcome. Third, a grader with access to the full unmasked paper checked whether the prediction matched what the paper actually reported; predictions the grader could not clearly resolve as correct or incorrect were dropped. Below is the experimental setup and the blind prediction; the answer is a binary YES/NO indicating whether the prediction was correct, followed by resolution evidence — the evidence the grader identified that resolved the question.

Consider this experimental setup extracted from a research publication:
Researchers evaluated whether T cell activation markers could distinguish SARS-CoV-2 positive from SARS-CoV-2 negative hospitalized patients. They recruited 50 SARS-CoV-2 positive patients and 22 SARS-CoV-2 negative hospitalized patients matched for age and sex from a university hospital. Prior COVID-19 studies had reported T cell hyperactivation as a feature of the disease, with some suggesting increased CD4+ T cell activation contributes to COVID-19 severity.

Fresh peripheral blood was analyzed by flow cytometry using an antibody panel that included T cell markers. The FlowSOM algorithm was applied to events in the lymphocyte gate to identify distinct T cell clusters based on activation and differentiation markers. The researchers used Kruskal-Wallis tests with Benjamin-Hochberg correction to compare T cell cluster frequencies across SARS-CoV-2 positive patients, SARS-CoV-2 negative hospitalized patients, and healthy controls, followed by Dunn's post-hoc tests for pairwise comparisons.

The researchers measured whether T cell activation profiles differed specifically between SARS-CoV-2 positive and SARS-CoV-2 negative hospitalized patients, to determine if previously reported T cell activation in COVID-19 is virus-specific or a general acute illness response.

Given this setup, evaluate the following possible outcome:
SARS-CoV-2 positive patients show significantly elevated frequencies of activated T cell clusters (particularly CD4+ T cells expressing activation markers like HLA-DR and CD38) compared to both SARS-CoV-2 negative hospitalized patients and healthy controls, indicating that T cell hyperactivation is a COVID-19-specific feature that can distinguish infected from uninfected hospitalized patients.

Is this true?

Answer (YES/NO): NO